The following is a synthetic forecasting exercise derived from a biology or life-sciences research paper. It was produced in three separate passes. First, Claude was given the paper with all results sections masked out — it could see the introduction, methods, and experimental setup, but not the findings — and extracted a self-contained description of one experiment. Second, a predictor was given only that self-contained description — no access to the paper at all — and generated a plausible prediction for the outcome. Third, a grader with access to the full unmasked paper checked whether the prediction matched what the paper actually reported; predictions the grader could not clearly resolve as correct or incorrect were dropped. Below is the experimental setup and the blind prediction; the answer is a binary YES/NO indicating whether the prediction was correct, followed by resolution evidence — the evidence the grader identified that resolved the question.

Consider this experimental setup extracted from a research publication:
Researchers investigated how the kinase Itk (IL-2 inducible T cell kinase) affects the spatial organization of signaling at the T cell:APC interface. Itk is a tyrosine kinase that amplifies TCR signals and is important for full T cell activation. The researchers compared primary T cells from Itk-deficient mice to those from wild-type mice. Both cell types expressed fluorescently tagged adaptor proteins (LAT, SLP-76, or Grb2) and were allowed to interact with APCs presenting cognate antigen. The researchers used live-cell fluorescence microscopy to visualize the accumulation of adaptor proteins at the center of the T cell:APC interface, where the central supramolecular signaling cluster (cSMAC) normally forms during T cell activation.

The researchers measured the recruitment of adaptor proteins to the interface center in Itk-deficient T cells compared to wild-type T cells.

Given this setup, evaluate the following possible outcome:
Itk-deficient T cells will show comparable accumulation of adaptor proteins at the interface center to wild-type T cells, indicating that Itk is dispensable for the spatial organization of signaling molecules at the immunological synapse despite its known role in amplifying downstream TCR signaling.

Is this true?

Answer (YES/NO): NO